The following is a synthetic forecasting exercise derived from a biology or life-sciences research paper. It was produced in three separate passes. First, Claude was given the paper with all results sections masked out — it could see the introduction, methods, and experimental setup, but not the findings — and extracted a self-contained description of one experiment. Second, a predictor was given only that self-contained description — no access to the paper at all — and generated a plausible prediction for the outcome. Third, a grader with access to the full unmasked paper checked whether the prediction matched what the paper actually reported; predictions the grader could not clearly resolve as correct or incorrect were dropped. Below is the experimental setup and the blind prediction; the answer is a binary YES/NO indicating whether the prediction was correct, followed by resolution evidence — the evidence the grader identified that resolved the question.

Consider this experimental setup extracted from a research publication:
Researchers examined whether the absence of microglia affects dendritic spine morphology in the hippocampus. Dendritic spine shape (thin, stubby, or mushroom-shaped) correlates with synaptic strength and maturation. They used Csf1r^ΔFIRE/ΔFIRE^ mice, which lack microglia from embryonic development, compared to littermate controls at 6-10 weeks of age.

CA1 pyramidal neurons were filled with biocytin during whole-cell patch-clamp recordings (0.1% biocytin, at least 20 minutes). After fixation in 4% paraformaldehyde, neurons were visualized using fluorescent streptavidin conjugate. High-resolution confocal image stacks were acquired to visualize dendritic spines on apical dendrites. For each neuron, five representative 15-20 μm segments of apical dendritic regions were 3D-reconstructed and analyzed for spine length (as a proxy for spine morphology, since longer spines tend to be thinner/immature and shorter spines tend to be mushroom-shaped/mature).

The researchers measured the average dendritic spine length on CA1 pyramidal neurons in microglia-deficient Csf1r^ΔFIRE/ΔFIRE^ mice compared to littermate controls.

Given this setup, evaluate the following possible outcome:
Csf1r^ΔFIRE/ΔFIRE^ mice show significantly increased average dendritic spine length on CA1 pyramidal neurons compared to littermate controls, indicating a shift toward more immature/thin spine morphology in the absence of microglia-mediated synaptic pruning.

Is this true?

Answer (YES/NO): NO